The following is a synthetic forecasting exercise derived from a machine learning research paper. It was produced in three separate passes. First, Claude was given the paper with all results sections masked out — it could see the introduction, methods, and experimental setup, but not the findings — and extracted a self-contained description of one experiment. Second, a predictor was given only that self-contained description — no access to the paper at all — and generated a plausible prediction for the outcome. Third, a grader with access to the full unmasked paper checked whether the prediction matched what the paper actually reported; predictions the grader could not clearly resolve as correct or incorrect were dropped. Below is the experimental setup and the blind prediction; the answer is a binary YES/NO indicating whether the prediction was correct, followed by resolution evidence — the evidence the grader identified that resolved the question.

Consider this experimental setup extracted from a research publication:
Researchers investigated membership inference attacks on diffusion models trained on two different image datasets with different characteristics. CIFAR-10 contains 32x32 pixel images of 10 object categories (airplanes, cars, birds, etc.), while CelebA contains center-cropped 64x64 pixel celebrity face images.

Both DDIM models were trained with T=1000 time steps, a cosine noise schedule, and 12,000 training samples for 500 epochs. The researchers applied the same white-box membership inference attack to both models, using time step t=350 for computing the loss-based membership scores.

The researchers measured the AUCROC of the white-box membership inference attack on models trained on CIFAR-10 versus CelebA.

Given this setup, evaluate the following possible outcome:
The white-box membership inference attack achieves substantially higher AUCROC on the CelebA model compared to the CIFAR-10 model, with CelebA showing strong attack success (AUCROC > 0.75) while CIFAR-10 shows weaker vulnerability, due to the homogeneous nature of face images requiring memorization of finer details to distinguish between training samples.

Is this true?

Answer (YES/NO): NO